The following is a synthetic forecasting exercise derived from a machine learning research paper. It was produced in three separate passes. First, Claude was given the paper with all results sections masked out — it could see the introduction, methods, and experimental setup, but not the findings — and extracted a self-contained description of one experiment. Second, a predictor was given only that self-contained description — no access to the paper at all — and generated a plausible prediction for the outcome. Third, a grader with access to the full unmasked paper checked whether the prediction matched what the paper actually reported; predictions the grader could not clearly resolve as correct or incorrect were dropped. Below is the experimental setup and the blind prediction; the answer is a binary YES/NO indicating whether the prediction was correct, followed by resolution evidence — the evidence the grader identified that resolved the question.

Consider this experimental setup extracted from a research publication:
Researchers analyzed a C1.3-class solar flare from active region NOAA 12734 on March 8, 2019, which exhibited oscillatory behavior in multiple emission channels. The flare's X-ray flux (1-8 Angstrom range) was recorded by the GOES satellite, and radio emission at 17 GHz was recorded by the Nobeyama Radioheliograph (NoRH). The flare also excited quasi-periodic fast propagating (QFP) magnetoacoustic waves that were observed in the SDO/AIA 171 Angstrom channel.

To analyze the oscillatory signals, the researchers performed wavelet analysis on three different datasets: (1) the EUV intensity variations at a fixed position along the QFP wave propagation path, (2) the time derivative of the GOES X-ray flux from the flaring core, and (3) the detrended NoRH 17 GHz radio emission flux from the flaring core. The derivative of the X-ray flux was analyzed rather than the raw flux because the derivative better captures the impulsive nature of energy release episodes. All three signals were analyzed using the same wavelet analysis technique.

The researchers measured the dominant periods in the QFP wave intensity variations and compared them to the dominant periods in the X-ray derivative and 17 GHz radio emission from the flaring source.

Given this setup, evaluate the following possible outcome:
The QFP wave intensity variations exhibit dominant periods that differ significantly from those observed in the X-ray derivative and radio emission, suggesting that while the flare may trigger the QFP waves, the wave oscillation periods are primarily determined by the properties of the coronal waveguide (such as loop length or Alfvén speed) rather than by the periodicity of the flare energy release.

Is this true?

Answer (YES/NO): NO